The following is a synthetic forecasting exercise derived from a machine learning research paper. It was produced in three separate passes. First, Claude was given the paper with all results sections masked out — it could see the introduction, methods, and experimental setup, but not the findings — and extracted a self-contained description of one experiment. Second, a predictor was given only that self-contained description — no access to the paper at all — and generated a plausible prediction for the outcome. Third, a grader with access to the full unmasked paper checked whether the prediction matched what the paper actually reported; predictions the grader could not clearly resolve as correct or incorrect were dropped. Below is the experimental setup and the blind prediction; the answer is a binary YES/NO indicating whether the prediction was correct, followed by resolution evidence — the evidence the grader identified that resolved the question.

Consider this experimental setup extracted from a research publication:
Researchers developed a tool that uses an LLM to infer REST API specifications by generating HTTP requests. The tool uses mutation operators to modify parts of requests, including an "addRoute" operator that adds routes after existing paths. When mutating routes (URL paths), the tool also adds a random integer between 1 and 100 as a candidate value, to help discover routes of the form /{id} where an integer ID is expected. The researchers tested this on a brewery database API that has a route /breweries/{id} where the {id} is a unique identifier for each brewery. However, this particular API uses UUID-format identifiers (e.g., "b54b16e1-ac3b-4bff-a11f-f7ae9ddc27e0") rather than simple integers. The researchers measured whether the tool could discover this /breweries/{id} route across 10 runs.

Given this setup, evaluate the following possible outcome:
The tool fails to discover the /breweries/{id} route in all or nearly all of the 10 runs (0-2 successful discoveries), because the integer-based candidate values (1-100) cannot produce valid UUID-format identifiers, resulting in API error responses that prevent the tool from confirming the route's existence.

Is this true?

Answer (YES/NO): YES